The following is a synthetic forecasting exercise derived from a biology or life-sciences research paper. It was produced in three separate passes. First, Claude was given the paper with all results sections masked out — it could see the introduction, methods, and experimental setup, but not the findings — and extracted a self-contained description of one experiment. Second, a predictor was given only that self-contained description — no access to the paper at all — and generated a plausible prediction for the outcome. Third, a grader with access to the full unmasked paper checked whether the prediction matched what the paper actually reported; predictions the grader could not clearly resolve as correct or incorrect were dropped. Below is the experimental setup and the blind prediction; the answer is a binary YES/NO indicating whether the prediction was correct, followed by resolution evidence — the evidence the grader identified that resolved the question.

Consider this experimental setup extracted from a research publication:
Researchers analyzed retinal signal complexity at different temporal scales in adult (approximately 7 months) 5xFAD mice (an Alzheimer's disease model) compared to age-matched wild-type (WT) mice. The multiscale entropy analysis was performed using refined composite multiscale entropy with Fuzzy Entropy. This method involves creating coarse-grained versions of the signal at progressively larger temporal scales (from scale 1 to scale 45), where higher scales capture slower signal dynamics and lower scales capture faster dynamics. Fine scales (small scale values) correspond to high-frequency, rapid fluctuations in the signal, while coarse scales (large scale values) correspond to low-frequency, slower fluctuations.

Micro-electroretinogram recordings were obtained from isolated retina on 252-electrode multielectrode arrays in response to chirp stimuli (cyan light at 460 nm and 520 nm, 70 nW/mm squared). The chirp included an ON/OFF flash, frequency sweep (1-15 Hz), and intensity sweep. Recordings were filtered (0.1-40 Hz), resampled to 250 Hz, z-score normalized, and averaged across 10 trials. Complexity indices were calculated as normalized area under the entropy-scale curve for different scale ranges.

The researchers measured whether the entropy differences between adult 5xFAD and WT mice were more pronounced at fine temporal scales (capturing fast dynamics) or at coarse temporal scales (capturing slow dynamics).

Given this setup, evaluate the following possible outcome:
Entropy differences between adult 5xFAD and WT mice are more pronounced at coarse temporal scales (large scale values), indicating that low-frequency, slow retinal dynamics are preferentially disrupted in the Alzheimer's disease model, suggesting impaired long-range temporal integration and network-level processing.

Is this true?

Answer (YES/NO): NO